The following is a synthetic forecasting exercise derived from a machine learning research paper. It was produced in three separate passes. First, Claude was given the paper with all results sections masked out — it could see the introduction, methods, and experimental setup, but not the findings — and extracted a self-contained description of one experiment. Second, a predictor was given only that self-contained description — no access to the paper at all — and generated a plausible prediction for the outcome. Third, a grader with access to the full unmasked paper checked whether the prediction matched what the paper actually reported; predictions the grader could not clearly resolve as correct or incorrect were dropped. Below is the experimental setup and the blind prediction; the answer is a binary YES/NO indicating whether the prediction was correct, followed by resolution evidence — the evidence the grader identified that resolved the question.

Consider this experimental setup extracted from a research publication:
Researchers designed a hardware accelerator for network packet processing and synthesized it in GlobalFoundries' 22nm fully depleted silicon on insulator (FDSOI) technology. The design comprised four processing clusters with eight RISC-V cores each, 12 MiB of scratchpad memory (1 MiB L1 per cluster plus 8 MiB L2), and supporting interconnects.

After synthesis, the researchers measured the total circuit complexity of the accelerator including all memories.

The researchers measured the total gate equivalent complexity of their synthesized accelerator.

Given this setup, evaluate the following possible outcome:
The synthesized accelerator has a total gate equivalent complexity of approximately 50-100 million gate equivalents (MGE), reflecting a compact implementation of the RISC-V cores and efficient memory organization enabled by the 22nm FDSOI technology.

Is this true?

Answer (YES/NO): NO